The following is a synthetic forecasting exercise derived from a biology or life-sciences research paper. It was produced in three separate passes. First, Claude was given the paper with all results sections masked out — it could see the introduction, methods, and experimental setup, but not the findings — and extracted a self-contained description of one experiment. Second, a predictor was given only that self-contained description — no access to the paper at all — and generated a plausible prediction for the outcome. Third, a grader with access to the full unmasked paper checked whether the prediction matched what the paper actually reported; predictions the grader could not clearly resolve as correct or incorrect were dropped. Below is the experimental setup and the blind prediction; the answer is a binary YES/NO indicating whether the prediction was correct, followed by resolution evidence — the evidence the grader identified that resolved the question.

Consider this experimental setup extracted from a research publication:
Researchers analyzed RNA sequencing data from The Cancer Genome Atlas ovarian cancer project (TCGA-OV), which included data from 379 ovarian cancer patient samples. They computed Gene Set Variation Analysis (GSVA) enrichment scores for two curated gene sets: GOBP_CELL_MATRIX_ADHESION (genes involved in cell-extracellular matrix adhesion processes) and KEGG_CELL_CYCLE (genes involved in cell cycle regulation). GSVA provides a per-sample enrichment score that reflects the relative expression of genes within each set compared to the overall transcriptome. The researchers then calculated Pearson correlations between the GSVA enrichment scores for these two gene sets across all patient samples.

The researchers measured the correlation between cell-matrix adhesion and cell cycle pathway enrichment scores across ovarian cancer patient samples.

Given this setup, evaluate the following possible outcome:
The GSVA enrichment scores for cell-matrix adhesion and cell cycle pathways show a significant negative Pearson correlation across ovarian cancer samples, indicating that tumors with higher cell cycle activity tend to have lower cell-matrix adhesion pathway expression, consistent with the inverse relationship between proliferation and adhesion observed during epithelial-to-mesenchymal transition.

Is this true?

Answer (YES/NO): YES